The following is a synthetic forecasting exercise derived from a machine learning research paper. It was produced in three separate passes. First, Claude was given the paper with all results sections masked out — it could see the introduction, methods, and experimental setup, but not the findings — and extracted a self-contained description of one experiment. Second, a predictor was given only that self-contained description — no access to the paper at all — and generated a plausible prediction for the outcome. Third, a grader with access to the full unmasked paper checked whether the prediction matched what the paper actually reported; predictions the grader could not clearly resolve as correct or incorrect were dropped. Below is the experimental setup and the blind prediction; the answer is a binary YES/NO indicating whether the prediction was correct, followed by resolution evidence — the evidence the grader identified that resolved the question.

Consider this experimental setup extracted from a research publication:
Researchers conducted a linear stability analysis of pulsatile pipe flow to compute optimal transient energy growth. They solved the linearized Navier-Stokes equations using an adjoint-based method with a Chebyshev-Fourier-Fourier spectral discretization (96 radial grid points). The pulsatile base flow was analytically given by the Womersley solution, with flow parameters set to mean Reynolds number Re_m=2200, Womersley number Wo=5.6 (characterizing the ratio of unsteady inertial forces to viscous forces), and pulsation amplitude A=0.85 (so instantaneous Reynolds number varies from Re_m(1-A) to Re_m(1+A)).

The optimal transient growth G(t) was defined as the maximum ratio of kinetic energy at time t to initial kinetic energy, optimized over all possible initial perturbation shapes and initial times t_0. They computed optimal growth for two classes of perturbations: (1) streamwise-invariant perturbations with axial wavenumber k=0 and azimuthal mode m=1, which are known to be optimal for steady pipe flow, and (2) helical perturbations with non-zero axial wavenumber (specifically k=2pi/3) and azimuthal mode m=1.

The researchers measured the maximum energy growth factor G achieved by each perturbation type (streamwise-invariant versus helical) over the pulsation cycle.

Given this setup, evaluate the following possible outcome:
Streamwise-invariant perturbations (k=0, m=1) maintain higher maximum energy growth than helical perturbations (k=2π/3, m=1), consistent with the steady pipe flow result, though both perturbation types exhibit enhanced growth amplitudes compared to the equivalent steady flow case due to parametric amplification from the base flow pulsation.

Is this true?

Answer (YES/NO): NO